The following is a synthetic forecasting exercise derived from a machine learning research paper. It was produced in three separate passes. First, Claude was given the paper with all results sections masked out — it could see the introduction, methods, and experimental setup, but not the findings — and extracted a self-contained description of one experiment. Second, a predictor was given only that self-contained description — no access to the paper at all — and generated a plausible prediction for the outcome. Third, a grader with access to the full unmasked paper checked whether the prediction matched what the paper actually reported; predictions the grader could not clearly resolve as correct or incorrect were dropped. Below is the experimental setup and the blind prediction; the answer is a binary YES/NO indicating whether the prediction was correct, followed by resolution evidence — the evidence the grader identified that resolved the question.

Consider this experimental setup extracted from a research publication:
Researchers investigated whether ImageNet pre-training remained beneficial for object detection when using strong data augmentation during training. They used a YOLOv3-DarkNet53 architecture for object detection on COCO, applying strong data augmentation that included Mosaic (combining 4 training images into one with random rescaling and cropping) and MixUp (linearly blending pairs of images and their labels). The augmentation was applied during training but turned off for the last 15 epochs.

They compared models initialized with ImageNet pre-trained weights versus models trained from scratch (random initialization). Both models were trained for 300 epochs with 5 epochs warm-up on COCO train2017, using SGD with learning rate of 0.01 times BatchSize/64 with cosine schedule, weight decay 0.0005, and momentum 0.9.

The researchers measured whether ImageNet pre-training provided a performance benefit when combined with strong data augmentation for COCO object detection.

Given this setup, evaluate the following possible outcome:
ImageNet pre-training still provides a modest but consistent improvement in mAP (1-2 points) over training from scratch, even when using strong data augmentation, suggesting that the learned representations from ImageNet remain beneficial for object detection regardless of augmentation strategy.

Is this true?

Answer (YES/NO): NO